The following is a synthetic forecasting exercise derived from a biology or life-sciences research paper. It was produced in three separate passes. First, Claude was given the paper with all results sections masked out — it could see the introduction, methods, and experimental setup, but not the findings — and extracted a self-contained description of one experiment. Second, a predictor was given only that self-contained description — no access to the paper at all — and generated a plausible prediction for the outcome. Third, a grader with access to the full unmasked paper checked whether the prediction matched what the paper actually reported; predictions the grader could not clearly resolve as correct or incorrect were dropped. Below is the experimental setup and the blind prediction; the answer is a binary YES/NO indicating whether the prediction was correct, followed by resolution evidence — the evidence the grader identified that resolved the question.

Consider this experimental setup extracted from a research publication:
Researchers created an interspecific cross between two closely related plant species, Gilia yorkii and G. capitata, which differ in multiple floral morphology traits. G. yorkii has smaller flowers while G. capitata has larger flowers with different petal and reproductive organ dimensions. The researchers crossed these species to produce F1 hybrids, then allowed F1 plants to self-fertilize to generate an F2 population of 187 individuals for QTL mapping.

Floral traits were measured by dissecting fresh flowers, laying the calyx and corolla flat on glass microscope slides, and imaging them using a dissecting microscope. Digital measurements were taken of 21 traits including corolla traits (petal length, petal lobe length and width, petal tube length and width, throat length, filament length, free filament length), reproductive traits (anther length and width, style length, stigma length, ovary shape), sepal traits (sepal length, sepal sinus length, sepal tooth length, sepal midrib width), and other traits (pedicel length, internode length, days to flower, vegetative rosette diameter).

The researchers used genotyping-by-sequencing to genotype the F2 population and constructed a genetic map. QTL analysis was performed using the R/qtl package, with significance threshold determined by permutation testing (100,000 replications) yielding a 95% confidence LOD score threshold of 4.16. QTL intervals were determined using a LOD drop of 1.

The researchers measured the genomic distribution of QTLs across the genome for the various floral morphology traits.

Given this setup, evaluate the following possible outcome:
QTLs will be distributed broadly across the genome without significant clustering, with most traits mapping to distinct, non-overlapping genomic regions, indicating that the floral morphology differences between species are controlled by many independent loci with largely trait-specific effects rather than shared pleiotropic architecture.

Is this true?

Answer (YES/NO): NO